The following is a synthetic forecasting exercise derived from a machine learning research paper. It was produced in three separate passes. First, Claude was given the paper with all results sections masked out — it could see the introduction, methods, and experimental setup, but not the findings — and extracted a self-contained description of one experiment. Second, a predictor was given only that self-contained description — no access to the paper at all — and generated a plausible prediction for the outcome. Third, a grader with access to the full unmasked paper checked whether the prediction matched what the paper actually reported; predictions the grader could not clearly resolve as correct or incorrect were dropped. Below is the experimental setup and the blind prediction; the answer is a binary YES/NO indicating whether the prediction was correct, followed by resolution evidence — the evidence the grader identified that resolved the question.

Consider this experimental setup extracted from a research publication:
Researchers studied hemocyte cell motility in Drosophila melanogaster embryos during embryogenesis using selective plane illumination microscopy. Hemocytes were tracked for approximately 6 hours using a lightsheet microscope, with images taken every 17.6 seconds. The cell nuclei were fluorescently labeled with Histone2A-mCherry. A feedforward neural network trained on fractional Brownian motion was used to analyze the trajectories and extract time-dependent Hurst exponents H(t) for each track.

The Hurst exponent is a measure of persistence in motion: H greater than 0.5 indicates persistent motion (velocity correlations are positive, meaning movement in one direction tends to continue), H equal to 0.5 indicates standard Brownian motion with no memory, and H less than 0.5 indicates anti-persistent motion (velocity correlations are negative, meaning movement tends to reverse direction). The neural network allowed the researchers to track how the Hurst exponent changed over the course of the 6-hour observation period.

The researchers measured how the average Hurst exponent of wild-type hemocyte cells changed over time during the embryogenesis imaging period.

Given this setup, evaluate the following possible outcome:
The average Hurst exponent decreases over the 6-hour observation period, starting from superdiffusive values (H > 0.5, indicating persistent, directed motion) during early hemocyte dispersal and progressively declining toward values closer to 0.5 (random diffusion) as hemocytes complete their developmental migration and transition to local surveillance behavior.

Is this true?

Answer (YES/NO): YES